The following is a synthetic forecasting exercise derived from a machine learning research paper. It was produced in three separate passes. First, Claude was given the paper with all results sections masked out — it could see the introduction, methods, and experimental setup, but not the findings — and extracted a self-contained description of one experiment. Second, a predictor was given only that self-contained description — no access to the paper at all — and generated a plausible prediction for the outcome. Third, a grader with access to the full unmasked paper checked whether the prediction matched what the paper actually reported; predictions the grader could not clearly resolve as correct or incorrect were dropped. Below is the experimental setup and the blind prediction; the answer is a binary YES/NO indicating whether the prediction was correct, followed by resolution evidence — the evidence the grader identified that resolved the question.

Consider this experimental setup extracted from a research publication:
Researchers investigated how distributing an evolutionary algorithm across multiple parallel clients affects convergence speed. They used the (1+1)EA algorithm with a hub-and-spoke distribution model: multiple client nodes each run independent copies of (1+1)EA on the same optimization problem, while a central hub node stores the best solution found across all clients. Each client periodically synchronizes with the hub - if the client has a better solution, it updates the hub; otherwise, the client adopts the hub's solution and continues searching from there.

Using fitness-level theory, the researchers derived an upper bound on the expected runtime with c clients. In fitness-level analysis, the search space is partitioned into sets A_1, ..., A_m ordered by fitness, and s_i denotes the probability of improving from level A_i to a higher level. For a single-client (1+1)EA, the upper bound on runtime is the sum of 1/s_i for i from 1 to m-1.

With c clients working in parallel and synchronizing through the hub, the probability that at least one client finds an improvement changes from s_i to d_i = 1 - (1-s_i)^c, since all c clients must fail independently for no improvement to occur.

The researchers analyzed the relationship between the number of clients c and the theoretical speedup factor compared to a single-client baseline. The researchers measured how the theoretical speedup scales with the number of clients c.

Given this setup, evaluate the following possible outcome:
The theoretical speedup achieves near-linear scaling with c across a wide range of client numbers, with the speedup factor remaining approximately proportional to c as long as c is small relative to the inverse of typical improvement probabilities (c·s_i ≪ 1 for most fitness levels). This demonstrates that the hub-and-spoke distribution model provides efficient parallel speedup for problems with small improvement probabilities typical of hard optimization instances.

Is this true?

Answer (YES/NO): NO